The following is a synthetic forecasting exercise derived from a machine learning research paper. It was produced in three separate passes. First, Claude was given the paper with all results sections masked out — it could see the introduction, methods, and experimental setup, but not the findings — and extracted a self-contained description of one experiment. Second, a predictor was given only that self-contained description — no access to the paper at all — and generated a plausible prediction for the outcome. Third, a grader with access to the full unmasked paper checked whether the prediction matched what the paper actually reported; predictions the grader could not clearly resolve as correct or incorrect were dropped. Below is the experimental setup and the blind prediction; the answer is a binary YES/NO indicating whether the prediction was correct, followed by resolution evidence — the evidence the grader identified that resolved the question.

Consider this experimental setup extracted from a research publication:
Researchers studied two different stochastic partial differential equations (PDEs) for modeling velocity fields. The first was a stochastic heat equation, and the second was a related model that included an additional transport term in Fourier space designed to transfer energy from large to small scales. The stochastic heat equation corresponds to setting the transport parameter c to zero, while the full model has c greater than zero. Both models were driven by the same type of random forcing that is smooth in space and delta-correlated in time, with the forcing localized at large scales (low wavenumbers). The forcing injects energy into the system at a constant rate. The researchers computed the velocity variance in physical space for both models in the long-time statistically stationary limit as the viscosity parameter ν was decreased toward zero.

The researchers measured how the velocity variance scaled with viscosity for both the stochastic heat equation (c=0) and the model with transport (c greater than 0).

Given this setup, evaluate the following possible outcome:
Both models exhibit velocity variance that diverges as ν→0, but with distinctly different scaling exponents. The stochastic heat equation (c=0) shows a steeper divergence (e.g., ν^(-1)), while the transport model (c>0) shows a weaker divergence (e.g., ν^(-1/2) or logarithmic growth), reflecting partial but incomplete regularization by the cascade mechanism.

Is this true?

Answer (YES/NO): NO